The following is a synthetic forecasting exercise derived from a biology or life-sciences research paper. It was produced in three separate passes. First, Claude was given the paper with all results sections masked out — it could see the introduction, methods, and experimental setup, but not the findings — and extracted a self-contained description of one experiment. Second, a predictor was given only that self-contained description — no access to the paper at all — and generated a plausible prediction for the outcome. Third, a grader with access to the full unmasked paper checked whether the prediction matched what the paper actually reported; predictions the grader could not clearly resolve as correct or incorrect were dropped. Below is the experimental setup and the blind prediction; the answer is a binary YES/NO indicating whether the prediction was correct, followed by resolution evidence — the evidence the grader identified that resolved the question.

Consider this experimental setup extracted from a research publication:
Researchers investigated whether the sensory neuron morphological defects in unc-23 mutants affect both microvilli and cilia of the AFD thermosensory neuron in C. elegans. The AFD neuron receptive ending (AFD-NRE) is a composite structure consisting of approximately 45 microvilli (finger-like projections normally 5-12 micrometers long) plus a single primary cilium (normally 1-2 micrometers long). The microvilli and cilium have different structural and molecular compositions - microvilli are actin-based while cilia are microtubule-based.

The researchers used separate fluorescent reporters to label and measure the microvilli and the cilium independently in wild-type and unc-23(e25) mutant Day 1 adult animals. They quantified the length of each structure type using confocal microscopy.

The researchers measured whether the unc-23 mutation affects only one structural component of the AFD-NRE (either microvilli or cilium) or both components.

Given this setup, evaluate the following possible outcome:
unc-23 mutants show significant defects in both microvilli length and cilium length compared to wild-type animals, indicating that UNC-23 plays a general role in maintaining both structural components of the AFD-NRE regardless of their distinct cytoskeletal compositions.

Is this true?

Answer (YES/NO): YES